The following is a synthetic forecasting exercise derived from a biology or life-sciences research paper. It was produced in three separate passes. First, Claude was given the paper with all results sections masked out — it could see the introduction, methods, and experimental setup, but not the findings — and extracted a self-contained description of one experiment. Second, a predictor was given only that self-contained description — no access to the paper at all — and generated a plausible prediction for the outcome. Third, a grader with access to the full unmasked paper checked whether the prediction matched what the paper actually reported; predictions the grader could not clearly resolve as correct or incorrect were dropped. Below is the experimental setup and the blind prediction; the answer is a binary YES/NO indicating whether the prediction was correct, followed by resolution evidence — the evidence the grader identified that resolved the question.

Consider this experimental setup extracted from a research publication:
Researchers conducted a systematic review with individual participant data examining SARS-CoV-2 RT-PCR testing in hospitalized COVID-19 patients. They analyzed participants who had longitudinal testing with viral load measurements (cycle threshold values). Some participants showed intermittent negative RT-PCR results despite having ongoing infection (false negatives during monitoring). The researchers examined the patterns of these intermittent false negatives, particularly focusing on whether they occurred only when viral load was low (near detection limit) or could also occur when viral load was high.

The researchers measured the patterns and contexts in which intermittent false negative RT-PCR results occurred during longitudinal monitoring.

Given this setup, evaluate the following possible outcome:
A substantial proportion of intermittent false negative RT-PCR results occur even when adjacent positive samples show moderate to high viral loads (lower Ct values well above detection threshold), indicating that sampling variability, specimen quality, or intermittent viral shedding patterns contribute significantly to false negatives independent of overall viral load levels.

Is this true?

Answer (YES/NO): NO